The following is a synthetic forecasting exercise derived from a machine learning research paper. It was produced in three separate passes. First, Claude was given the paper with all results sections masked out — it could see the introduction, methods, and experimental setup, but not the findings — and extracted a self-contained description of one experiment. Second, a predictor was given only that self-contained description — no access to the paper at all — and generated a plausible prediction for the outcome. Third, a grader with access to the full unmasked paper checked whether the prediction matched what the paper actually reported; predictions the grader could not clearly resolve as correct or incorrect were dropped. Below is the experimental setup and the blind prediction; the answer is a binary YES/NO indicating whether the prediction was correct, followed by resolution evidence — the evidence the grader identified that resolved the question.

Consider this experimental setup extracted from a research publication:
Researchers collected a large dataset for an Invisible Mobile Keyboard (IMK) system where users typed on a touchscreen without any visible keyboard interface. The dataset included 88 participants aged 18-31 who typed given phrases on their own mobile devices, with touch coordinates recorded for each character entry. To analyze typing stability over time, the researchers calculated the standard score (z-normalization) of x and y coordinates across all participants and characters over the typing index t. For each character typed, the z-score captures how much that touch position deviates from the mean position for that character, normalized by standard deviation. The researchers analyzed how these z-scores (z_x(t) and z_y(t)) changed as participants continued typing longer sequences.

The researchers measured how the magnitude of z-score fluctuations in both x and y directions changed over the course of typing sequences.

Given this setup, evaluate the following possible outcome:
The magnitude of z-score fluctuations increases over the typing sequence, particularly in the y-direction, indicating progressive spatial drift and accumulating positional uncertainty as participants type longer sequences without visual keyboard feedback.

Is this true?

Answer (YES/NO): NO